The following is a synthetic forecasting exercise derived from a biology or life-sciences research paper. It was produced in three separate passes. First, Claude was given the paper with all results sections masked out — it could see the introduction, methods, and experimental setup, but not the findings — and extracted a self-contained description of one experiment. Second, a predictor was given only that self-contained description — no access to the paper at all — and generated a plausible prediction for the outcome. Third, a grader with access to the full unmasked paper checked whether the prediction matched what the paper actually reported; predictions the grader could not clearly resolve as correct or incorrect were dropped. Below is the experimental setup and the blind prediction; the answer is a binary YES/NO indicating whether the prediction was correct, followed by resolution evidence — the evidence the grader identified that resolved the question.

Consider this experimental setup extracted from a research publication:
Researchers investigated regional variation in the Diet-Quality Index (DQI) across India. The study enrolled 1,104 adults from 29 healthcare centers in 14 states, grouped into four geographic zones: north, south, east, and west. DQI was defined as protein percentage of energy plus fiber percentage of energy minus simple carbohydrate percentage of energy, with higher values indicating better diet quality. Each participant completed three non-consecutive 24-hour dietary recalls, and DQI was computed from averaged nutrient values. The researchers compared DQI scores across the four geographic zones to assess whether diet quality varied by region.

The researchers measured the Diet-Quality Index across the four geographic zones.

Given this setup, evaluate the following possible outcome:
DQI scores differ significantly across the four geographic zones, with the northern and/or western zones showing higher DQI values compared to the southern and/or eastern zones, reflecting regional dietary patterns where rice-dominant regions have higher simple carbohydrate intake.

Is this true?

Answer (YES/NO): NO